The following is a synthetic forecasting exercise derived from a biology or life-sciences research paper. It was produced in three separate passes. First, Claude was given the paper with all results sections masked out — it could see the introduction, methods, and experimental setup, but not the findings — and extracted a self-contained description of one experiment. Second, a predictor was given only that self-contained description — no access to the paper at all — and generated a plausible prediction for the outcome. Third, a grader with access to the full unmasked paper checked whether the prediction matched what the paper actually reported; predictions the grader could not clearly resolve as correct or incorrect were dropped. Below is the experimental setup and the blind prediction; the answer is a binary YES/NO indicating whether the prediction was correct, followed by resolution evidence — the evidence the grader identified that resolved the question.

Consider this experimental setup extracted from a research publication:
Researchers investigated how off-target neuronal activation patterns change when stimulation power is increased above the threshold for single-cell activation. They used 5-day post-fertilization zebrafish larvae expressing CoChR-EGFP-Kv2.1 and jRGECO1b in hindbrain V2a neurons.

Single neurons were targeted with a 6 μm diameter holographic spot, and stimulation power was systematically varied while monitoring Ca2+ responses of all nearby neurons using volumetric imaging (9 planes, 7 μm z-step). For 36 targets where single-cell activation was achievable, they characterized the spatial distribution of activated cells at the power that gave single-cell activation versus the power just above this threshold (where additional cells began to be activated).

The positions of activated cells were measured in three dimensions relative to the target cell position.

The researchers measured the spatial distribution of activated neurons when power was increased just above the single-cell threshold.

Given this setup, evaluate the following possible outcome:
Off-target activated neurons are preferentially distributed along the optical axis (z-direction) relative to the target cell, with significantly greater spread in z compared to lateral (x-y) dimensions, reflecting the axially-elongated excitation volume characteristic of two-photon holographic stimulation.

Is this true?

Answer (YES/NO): YES